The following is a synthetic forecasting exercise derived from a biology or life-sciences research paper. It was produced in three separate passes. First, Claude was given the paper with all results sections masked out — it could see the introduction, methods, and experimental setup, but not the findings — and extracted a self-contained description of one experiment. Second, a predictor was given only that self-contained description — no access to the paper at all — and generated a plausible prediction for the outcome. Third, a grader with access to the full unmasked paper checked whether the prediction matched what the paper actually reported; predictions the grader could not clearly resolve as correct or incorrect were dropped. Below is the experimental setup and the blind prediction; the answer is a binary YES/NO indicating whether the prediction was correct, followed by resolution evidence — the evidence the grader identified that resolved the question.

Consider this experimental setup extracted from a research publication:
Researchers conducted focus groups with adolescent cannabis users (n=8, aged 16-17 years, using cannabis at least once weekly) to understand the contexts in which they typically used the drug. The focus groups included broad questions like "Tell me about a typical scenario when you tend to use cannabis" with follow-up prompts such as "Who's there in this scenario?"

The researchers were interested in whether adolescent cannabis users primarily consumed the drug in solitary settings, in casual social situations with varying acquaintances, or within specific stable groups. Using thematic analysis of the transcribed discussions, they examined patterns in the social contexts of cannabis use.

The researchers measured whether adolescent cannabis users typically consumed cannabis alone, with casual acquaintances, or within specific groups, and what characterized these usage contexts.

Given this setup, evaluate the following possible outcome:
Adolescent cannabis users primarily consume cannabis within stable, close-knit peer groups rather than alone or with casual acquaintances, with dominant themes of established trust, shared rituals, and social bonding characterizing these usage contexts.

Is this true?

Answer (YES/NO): NO